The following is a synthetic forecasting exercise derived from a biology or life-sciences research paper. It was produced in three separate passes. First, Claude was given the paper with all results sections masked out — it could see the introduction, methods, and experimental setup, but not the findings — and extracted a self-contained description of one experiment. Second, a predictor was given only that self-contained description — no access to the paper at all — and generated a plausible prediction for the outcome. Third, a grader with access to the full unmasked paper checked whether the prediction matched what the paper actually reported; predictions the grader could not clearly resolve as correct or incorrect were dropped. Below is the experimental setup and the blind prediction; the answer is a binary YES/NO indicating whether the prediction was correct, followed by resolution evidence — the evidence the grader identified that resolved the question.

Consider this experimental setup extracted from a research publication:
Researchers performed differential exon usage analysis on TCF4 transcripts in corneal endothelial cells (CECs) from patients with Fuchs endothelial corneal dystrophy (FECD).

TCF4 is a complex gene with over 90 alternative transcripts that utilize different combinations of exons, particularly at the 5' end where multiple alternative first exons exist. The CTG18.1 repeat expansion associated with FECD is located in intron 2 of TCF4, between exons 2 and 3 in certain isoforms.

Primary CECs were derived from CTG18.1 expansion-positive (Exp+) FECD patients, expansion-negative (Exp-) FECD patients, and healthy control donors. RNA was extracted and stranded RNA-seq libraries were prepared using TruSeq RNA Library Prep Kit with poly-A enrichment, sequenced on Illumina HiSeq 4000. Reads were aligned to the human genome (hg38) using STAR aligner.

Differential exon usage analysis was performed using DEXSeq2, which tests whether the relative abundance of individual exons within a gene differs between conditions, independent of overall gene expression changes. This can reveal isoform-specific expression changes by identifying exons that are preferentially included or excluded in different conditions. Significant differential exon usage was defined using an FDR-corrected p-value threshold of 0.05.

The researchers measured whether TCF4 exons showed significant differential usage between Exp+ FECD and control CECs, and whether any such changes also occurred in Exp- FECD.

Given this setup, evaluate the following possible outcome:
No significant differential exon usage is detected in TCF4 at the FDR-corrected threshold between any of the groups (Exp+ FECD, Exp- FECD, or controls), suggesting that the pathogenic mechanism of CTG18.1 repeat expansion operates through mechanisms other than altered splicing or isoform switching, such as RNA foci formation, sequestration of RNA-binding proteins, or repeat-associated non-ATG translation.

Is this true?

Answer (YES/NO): NO